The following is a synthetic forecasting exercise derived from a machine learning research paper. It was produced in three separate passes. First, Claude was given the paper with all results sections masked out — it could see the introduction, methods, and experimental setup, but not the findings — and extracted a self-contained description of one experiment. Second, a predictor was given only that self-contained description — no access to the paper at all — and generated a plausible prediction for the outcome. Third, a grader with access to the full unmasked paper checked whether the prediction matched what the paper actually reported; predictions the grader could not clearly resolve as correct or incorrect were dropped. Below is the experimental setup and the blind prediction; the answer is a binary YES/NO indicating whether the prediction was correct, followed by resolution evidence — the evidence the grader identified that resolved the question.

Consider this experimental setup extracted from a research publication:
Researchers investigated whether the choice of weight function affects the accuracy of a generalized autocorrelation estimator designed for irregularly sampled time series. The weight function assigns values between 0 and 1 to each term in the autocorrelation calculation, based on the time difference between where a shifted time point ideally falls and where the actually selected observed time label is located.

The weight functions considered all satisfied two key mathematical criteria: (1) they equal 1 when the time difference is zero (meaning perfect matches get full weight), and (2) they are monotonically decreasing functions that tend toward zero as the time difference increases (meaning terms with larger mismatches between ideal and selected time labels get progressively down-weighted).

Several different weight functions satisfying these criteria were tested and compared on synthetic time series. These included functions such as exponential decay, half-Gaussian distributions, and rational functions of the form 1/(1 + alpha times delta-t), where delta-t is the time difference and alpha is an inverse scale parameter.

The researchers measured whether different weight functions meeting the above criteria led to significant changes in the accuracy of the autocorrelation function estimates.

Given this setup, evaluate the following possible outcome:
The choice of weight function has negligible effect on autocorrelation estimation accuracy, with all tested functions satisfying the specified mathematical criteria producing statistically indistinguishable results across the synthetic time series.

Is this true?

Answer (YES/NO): YES